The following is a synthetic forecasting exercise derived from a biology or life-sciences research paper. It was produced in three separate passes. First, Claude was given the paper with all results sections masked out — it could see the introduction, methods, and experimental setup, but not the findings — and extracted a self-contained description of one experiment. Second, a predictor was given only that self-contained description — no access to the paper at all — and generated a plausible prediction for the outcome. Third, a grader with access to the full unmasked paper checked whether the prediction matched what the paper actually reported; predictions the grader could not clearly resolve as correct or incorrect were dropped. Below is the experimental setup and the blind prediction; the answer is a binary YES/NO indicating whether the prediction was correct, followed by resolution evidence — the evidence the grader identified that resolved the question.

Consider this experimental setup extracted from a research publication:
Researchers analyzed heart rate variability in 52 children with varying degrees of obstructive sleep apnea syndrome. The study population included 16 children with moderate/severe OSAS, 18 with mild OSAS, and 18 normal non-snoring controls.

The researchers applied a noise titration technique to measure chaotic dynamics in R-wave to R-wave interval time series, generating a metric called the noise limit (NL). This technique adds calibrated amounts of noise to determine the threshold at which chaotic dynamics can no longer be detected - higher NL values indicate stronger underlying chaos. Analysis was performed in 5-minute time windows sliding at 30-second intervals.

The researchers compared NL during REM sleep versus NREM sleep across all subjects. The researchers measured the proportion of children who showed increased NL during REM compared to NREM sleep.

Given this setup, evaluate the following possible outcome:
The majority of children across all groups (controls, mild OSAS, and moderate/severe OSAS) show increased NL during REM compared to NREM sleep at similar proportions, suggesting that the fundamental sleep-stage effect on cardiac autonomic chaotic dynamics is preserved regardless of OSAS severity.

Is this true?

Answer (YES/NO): YES